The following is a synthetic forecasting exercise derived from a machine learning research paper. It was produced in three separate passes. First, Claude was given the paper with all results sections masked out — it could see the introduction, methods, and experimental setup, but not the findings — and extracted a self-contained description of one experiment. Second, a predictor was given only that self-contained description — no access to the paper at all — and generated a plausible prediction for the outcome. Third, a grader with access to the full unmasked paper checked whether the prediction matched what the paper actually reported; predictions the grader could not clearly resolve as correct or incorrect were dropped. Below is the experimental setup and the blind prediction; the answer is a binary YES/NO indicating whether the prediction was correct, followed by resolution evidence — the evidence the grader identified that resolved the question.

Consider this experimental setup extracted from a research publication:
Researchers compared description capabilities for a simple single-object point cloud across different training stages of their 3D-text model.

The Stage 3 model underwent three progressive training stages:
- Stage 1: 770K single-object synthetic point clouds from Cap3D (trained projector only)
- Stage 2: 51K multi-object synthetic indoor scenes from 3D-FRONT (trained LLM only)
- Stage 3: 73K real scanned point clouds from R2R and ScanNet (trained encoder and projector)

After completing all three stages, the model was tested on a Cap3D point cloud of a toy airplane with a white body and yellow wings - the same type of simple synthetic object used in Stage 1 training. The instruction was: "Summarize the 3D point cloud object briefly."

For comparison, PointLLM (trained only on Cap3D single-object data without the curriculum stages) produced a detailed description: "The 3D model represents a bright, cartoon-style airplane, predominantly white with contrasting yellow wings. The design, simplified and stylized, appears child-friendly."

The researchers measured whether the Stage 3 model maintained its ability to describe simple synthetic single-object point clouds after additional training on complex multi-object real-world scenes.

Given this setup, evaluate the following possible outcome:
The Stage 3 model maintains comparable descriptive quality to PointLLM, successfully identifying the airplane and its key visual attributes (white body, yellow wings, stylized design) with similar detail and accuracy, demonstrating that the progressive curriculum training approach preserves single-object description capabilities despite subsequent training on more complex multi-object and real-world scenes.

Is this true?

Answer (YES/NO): NO